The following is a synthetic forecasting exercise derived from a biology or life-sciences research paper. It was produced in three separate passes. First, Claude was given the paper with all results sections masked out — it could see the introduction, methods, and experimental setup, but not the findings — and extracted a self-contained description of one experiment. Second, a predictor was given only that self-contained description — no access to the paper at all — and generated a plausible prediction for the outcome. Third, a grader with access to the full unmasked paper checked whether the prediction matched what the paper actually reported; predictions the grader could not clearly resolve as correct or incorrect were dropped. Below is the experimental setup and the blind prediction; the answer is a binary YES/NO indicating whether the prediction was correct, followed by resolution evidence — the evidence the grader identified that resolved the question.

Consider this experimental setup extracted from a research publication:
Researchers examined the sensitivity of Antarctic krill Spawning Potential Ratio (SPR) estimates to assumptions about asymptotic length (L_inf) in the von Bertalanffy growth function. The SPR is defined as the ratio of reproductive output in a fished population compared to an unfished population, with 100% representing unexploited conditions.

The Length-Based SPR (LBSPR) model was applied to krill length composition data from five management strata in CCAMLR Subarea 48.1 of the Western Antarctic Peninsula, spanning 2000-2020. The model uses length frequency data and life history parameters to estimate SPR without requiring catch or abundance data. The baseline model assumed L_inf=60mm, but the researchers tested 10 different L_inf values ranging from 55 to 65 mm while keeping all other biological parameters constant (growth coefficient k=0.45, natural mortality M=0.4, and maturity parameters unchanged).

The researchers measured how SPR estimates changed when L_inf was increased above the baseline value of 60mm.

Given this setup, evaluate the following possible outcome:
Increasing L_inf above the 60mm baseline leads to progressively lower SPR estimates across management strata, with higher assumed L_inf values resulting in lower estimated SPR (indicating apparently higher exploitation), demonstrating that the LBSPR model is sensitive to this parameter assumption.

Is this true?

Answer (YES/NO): YES